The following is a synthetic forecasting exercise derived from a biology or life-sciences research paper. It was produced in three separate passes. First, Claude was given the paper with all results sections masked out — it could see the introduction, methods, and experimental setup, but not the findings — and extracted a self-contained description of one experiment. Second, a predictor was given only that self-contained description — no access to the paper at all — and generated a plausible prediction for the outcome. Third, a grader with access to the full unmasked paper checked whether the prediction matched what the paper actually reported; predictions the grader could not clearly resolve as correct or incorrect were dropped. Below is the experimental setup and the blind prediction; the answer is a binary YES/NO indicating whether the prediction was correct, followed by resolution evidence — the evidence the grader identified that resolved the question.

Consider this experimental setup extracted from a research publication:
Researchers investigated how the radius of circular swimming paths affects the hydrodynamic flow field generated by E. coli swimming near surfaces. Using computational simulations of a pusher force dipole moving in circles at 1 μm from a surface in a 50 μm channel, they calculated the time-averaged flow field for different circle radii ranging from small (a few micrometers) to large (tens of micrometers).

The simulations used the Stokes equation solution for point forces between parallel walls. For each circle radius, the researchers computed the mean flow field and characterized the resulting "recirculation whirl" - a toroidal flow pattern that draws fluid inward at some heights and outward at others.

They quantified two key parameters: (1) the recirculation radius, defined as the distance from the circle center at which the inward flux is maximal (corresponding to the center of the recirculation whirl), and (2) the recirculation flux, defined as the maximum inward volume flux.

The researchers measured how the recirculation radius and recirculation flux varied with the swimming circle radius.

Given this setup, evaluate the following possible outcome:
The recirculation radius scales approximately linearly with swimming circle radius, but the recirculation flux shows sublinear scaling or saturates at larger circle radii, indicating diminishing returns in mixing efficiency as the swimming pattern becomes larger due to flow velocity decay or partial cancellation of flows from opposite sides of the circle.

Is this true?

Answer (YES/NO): NO